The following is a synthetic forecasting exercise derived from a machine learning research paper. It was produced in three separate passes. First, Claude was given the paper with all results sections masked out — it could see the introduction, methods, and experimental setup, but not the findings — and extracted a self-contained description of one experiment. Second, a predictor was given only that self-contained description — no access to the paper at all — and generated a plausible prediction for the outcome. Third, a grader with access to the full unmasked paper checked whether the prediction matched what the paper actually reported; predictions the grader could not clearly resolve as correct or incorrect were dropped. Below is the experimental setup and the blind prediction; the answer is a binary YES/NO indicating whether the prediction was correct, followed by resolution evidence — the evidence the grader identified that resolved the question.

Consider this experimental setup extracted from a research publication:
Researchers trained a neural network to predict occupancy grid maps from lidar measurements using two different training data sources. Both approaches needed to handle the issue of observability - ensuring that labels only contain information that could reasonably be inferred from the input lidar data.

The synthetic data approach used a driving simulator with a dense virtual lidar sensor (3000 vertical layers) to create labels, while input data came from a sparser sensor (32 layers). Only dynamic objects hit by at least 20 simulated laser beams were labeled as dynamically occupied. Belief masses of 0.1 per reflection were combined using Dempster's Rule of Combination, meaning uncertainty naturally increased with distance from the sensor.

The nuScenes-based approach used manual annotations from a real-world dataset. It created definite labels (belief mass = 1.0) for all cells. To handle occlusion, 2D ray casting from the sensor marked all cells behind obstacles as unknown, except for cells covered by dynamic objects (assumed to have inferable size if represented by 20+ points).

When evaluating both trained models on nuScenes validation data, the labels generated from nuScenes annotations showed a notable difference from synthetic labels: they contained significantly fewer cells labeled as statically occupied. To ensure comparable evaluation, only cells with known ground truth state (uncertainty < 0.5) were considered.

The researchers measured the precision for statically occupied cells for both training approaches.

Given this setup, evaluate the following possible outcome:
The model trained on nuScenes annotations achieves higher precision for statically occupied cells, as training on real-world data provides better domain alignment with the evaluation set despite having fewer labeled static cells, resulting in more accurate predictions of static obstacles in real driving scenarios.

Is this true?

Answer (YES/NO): YES